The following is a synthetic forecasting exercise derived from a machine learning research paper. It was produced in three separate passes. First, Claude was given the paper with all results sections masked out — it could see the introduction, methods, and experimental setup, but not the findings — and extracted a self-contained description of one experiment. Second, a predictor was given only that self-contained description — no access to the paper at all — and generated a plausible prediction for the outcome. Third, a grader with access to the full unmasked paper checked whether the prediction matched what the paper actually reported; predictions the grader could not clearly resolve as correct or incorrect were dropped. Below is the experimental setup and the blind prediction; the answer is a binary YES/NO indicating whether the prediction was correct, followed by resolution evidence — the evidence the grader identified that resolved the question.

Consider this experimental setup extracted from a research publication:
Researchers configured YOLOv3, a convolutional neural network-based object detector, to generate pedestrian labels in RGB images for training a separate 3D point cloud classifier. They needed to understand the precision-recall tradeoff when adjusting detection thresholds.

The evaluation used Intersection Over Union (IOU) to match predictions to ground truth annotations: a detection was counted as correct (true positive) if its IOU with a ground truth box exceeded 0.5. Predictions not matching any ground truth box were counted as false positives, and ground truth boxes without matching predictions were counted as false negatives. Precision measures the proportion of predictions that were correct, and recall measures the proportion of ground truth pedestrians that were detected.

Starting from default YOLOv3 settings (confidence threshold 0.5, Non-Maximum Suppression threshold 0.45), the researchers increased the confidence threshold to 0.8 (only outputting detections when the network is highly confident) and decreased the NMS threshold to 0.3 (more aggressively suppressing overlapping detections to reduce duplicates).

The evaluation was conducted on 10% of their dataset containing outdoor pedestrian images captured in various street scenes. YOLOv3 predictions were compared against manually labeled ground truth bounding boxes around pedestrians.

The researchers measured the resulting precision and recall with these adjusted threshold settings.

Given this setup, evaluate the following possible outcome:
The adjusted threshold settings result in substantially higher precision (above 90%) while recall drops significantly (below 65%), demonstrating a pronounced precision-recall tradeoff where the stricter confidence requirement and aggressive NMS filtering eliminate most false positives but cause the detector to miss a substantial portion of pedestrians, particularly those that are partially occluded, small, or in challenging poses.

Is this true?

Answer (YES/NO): NO